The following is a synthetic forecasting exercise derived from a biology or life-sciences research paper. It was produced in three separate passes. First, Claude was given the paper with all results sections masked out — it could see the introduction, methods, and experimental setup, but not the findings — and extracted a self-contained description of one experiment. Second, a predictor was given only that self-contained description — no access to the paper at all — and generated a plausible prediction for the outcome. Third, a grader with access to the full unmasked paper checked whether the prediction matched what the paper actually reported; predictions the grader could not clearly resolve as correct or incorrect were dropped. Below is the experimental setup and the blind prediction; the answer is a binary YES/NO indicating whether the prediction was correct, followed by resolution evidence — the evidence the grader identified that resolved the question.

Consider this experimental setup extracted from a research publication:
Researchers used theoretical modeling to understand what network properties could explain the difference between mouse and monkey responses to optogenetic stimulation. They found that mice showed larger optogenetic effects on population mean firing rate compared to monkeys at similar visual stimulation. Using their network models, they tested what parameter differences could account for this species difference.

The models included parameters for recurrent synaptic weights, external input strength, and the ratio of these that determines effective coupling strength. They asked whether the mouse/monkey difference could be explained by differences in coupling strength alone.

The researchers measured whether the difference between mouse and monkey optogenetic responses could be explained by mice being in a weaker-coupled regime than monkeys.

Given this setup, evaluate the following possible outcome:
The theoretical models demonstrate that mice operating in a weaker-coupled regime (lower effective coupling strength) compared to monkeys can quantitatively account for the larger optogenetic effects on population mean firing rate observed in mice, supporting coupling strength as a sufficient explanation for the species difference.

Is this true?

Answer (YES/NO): NO